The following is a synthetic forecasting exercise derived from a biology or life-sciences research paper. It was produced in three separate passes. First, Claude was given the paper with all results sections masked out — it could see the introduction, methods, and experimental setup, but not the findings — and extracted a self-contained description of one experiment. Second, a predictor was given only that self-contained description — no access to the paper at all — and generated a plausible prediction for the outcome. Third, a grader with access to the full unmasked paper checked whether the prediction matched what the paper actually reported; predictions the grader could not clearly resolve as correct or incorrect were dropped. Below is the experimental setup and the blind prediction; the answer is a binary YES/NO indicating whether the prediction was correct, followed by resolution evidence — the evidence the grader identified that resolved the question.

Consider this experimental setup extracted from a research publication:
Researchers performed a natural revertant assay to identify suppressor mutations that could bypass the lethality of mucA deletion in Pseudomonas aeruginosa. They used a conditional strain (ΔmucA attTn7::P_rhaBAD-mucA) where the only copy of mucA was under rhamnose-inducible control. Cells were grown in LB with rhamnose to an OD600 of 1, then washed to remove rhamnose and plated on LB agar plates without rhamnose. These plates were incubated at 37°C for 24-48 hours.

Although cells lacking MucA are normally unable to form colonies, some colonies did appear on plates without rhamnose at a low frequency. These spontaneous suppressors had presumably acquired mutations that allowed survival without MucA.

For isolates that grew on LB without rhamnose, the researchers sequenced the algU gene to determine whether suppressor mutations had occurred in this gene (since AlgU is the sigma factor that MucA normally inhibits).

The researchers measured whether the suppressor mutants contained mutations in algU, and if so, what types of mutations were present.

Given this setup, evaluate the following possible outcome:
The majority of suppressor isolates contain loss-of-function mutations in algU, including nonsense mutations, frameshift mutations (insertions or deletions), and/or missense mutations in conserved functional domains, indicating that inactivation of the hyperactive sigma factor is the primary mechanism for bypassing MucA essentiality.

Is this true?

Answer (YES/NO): YES